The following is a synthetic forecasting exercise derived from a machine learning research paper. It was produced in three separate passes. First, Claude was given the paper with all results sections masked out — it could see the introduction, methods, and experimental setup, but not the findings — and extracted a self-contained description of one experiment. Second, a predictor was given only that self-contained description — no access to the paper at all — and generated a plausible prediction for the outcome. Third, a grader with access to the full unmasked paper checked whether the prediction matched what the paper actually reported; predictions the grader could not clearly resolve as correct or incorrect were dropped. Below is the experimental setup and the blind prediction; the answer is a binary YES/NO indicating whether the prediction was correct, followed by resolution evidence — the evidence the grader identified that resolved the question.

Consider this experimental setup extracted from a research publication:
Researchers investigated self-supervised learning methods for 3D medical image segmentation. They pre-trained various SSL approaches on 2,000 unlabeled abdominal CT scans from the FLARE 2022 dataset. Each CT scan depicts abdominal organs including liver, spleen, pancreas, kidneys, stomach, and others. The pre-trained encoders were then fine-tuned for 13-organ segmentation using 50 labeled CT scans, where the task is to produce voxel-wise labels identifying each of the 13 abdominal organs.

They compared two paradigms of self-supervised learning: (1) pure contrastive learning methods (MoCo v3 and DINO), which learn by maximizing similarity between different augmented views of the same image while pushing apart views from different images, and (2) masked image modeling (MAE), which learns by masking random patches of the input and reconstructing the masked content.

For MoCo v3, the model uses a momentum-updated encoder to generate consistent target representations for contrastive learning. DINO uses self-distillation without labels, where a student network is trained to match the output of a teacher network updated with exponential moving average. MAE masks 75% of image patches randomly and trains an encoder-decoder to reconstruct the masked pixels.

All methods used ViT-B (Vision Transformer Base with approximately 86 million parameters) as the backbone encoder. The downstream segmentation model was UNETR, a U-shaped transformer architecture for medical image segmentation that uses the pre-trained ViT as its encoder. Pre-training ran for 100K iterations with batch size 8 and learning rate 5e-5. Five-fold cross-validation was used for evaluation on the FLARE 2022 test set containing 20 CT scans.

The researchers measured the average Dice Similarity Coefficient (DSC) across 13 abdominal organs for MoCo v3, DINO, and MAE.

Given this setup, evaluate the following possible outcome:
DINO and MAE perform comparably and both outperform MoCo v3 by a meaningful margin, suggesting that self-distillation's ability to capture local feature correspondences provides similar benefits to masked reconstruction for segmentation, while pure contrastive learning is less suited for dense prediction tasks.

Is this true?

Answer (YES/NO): NO